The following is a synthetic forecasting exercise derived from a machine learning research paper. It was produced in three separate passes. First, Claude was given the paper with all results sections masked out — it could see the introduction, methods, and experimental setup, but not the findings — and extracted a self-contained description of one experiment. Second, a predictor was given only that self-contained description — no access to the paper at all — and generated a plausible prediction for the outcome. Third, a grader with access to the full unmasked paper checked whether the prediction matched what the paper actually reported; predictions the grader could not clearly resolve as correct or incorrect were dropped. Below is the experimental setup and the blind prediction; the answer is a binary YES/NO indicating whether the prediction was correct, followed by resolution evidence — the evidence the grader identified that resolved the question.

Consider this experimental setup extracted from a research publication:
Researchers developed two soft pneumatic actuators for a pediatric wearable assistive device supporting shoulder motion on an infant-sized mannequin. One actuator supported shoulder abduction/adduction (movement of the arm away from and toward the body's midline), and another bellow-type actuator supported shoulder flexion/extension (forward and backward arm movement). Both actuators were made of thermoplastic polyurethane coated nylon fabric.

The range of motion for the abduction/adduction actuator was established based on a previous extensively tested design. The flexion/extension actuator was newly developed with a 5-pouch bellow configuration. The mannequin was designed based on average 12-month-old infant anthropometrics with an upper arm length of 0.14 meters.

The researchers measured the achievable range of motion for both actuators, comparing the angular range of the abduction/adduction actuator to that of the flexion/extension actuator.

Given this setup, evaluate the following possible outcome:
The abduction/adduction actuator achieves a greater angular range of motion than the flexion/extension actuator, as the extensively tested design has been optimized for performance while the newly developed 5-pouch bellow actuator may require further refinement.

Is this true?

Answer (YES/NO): YES